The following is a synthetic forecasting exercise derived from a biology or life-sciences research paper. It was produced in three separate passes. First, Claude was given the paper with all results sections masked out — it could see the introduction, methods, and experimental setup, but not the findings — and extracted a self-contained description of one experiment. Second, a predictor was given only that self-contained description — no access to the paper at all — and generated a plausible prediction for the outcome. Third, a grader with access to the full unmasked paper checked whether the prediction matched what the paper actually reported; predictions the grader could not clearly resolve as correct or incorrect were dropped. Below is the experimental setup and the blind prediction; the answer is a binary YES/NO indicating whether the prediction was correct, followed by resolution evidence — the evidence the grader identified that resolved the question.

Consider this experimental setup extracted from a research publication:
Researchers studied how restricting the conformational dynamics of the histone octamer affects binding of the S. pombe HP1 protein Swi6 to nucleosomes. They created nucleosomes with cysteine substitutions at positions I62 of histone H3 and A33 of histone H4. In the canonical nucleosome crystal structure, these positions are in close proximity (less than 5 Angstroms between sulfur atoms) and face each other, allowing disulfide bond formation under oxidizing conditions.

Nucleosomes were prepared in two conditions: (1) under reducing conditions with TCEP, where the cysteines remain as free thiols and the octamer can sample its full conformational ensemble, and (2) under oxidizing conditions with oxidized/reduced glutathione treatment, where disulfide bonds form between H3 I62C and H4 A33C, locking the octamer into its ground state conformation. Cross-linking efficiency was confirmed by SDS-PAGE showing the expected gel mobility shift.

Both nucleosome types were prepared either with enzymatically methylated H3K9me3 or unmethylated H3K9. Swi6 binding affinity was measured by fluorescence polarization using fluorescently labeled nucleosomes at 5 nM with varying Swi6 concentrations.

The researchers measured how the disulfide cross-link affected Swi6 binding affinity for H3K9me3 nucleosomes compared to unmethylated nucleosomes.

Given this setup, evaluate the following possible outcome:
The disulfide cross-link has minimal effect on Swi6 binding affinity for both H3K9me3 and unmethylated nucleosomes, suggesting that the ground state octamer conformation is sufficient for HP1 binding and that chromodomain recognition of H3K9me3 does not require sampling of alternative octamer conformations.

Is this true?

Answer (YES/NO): NO